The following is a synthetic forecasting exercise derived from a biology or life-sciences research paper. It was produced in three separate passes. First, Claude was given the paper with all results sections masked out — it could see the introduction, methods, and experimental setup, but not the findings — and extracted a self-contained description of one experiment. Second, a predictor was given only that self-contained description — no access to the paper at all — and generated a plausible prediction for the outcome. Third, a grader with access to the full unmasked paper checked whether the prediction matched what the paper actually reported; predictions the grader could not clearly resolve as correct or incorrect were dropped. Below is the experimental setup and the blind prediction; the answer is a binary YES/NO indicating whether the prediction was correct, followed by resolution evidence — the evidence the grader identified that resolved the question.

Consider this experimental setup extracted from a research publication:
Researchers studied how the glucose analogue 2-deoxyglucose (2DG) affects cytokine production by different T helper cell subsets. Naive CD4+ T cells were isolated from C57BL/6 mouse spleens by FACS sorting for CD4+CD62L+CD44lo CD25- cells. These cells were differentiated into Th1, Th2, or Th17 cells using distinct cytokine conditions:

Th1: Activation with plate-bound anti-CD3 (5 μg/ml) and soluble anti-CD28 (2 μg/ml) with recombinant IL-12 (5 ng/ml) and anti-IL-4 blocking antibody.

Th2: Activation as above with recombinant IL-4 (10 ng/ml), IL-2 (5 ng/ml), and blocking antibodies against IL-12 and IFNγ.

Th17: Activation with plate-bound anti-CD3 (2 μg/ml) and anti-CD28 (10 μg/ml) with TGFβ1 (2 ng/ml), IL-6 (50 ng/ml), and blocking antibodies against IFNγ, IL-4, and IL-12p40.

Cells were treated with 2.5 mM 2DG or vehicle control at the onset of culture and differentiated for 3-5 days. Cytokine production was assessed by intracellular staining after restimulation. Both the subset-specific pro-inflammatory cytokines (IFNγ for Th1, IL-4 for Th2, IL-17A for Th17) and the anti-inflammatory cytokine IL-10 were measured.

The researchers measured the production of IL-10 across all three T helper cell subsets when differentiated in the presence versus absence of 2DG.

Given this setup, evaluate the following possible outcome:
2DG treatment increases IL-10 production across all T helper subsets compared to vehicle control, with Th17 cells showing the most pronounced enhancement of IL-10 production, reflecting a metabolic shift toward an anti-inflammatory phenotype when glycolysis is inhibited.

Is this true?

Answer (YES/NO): NO